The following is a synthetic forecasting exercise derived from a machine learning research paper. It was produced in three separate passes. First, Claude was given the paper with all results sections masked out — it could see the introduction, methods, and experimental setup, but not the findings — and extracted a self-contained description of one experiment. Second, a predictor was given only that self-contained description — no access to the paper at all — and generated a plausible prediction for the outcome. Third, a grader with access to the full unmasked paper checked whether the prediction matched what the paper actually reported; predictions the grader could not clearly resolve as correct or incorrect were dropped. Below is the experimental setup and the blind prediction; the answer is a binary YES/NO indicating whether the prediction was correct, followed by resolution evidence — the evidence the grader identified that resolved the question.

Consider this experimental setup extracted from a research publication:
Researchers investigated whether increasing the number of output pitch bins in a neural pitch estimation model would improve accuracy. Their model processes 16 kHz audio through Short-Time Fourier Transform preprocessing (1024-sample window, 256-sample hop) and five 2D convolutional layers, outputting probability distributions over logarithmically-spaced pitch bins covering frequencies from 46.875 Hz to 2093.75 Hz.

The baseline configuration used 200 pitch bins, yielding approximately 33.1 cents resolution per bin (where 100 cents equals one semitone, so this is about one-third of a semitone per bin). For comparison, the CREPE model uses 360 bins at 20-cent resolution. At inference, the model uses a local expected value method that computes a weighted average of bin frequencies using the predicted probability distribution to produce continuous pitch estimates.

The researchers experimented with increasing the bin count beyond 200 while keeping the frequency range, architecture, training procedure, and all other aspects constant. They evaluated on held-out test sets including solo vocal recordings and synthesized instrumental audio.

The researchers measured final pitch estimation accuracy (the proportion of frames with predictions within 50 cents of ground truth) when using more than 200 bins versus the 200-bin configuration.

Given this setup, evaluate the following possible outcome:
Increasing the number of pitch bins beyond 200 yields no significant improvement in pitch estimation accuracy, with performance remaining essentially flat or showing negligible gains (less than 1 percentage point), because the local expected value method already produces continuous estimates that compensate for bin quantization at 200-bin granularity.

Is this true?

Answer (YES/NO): YES